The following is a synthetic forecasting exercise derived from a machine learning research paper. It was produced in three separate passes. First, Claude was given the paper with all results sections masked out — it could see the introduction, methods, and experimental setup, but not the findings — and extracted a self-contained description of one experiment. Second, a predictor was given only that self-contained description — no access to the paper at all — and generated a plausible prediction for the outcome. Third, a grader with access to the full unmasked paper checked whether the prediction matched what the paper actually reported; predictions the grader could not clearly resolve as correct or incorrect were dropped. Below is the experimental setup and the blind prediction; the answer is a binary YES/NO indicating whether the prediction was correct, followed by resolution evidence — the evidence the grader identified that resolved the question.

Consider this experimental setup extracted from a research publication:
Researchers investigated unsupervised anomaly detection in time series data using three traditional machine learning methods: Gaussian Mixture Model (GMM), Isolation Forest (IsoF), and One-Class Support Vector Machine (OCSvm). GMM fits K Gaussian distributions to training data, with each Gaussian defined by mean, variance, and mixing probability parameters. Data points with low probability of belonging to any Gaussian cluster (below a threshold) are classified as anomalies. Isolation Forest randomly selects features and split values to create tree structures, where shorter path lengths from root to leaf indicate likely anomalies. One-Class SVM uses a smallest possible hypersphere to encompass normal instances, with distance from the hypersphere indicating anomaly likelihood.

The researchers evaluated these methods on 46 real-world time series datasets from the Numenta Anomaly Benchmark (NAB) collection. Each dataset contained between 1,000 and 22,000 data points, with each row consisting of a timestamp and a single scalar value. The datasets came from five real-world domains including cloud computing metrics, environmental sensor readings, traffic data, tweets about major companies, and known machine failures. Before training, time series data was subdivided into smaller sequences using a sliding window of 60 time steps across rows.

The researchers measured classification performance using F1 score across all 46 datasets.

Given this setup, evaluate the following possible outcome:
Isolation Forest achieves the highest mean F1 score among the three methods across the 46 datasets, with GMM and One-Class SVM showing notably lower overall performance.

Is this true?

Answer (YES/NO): NO